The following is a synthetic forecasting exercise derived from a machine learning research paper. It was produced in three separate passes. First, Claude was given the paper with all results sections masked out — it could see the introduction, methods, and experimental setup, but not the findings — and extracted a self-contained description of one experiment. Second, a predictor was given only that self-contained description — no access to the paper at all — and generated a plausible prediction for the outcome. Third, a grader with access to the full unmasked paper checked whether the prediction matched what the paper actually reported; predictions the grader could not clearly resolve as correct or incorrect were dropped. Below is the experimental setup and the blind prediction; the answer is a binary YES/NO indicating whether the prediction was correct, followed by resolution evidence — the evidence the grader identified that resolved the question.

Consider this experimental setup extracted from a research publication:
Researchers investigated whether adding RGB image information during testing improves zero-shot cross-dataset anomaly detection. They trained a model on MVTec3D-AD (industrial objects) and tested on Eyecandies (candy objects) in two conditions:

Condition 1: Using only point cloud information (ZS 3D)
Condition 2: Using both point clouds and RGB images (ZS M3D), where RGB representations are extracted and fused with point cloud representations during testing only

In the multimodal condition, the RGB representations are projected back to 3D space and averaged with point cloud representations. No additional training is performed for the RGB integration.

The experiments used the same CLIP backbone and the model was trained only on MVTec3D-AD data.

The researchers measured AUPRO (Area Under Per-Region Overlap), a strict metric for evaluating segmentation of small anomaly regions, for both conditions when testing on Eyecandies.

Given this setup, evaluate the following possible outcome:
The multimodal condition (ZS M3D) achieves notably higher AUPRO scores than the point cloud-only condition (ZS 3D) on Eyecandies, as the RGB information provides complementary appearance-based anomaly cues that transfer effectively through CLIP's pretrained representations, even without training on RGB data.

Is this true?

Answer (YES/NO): YES